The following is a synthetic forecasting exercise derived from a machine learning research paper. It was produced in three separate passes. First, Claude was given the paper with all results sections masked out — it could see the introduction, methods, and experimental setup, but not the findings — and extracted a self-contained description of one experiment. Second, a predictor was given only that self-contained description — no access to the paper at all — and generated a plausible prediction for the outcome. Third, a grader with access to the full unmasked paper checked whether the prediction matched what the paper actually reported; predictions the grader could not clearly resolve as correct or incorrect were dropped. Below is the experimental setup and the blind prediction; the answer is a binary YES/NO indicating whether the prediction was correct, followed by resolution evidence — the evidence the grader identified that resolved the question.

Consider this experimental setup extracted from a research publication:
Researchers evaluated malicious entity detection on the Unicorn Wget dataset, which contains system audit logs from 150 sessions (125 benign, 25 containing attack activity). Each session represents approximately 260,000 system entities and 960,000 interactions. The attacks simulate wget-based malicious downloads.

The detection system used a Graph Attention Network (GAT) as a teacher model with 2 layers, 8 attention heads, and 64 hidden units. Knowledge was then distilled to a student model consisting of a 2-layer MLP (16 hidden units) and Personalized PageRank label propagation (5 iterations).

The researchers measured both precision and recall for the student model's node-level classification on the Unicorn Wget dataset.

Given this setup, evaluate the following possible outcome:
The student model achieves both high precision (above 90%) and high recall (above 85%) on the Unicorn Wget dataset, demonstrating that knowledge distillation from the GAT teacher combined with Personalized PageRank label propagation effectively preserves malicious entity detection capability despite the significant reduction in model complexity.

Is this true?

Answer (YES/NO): YES